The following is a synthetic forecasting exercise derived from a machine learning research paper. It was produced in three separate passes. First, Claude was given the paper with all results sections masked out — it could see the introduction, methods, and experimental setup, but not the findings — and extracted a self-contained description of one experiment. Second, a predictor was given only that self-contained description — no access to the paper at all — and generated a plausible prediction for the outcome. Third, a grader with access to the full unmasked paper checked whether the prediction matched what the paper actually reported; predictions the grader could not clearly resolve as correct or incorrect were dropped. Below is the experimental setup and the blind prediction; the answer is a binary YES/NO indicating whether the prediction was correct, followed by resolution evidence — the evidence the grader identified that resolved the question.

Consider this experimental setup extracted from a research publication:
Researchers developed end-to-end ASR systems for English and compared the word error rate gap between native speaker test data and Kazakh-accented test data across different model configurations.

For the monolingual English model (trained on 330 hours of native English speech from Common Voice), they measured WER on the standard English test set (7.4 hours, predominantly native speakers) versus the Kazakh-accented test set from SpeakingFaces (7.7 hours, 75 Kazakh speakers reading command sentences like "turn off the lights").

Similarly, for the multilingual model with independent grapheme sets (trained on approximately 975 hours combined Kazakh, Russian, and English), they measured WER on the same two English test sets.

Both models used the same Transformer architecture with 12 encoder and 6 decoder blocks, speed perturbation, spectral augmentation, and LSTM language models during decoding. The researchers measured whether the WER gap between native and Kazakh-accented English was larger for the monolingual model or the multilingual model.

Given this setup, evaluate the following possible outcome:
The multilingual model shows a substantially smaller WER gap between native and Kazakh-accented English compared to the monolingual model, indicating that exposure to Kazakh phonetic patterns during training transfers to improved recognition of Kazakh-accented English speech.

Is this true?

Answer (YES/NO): NO